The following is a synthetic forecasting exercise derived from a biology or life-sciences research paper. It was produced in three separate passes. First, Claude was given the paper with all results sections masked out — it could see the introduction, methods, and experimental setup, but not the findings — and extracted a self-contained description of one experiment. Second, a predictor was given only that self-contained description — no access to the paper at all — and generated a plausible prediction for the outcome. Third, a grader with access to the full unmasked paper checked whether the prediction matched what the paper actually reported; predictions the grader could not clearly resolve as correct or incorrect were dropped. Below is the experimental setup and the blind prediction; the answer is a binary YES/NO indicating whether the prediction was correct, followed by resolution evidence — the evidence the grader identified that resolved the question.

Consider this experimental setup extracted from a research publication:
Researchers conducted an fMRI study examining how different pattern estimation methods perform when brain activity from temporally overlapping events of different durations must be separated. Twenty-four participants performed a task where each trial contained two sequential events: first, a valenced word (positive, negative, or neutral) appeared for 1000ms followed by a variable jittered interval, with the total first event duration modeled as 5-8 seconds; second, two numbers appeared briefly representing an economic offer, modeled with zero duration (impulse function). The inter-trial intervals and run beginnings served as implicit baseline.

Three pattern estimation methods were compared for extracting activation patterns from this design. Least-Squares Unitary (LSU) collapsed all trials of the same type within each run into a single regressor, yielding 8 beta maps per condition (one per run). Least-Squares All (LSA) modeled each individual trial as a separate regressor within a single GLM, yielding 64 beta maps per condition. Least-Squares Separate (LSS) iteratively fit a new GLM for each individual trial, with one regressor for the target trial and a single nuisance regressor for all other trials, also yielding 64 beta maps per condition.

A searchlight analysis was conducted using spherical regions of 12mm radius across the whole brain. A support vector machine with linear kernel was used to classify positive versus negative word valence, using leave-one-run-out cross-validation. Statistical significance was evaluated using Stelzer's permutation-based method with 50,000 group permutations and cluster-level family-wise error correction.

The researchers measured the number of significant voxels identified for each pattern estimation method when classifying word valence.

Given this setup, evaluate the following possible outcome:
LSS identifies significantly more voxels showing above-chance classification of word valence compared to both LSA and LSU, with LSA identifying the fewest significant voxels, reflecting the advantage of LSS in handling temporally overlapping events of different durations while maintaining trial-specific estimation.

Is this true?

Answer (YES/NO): NO